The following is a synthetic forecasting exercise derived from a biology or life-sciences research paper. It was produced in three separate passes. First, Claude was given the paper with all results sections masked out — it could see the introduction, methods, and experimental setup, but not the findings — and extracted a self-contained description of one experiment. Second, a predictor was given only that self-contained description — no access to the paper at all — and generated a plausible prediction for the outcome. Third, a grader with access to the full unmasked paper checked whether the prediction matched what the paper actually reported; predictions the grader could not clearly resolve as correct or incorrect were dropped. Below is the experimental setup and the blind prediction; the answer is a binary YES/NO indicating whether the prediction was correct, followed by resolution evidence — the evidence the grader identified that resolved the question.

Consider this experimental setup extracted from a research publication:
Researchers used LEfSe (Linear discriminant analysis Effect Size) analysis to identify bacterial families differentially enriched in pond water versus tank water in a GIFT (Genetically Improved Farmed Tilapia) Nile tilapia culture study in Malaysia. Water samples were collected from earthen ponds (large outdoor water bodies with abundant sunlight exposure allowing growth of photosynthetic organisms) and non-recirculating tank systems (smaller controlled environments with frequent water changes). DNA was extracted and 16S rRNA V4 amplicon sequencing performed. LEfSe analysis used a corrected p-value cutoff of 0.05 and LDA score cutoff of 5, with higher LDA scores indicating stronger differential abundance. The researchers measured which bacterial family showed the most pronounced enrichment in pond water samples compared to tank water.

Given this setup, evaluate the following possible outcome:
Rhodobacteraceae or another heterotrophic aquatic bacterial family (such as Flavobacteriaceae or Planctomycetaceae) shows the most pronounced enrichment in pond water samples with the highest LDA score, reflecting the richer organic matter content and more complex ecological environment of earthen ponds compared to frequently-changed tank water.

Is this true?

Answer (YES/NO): NO